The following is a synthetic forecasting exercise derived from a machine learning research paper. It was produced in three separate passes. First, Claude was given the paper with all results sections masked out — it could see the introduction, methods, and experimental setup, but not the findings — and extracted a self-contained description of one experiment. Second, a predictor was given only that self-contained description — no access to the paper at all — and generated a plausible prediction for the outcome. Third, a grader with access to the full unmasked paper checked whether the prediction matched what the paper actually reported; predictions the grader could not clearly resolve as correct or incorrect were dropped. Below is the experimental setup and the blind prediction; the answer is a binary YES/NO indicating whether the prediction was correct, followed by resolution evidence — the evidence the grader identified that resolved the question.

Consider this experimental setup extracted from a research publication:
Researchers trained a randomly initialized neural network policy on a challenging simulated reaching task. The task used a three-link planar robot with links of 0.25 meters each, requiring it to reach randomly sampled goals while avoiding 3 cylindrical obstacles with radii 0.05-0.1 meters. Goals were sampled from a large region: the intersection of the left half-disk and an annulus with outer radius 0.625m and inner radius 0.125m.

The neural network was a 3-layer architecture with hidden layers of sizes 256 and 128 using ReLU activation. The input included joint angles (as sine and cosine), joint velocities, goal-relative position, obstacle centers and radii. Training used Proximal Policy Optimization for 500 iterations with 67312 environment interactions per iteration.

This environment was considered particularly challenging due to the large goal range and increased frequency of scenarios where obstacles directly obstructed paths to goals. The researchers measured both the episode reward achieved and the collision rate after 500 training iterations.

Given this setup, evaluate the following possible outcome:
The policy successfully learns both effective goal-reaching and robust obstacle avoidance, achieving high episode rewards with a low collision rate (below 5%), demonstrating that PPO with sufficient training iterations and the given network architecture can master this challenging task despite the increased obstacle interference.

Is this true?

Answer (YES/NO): NO